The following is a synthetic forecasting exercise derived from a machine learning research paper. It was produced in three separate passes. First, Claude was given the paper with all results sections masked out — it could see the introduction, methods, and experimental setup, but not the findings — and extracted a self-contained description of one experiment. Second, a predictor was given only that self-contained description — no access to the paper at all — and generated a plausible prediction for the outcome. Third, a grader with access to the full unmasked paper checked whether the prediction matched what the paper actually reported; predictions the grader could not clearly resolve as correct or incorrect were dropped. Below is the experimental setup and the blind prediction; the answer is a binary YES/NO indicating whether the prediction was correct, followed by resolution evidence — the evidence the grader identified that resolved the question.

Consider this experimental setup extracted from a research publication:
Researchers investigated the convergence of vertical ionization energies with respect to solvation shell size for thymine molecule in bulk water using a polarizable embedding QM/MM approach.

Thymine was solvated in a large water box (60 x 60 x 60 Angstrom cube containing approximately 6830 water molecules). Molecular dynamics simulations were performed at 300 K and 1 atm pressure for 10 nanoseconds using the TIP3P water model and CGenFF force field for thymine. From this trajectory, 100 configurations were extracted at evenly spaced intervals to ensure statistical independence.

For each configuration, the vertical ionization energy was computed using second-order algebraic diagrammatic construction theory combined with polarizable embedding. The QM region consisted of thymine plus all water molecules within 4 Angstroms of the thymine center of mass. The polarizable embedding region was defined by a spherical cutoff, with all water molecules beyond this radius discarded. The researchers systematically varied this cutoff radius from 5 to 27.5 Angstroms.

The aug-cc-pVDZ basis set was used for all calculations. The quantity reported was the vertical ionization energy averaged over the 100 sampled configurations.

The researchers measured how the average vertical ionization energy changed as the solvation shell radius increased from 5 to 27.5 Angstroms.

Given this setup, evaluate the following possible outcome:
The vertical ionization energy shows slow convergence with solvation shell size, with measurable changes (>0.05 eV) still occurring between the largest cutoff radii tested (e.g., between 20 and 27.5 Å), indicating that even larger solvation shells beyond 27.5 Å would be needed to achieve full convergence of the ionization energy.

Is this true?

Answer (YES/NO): NO